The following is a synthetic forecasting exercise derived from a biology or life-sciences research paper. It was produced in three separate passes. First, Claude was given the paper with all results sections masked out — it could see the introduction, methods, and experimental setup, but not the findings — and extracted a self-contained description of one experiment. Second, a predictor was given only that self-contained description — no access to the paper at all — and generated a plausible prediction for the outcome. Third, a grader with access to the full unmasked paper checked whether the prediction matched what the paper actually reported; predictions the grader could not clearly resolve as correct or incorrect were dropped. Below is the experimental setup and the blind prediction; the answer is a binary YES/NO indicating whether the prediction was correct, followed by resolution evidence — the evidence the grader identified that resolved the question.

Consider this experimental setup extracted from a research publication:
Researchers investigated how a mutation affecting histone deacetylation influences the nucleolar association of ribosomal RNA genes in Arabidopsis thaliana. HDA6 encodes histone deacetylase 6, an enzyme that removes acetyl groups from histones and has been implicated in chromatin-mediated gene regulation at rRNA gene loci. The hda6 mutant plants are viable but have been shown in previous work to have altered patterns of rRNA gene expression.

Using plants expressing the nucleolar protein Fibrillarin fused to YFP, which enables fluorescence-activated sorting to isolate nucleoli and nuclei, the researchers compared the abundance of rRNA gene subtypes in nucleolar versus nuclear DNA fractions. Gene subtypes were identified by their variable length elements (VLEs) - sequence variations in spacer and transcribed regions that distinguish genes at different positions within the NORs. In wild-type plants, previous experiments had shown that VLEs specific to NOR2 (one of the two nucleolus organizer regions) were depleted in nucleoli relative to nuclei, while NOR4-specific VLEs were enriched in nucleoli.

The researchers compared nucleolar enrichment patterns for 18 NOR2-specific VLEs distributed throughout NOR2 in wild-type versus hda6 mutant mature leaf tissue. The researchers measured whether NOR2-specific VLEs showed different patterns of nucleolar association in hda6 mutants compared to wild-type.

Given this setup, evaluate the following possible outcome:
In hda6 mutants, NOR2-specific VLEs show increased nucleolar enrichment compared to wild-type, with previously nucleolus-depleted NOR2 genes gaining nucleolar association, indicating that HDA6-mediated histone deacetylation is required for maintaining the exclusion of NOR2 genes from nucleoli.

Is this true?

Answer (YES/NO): YES